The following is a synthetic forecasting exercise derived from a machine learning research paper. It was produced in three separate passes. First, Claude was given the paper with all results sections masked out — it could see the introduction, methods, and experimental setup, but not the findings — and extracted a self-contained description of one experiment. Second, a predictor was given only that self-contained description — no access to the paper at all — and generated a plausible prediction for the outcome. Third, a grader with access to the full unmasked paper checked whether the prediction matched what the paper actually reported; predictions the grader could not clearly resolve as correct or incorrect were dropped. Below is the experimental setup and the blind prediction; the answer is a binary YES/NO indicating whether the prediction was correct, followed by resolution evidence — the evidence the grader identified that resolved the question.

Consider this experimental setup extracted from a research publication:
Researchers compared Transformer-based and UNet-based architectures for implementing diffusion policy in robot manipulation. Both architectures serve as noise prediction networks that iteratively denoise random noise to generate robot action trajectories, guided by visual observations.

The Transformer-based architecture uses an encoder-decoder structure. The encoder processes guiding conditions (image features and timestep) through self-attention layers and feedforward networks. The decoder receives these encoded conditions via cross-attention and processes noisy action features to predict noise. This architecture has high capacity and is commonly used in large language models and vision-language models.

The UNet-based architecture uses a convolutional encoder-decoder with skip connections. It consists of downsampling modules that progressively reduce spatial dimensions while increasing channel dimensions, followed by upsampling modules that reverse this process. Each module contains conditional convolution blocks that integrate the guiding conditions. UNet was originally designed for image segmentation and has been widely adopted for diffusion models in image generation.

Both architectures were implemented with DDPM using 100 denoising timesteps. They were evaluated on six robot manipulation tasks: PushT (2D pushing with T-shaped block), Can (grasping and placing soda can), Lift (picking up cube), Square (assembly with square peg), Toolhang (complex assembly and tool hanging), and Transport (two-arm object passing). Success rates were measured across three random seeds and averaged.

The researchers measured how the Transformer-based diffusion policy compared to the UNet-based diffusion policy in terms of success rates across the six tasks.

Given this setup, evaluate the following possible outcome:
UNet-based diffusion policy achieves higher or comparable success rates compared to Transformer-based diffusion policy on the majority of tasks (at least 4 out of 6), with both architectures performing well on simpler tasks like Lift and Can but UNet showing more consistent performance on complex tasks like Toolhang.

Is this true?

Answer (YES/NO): YES